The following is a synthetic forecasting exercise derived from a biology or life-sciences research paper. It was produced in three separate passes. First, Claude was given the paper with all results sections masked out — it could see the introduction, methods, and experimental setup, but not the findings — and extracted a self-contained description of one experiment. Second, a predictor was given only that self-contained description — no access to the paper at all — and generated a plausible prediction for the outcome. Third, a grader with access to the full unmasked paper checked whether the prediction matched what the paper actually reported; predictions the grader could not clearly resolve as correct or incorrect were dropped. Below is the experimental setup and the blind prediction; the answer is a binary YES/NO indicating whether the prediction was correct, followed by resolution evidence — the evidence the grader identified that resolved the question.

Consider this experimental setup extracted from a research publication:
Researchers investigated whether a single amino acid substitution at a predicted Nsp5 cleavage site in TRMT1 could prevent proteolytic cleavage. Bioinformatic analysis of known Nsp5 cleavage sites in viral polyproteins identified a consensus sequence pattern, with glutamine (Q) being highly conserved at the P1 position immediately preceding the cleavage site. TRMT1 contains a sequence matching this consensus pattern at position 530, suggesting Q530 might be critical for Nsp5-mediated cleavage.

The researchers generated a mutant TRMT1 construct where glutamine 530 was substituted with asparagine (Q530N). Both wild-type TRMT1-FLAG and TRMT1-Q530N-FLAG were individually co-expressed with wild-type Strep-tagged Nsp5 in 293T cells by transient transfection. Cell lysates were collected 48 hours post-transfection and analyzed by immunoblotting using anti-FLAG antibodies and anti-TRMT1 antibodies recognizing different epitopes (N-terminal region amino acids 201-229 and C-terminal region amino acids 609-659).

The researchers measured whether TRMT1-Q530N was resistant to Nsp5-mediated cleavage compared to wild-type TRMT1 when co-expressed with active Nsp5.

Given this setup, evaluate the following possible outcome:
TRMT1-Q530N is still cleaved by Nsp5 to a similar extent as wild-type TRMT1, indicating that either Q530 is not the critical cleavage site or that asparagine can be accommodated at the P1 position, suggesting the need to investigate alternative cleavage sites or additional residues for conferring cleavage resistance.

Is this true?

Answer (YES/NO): NO